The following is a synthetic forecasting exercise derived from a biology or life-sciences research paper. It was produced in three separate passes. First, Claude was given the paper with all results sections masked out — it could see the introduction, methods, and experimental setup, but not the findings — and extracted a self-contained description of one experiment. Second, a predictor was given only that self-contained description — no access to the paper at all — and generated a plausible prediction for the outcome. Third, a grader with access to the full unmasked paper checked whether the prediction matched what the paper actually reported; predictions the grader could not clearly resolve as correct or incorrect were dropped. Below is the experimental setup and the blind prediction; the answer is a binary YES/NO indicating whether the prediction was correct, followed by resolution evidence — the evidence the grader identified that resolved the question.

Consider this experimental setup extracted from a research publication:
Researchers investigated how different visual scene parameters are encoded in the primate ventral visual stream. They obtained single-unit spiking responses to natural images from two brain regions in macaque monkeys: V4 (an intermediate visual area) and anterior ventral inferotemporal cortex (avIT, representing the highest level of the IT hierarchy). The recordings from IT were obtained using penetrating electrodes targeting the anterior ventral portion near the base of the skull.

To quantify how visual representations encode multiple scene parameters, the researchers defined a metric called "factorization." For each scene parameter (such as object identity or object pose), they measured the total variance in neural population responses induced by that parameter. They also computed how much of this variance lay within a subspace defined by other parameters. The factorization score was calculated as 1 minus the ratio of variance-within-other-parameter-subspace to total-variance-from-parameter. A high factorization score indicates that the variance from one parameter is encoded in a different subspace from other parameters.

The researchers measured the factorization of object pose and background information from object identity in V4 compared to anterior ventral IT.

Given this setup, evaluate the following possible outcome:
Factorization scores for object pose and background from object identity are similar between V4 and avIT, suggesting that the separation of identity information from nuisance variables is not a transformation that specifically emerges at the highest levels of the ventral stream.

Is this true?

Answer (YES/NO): NO